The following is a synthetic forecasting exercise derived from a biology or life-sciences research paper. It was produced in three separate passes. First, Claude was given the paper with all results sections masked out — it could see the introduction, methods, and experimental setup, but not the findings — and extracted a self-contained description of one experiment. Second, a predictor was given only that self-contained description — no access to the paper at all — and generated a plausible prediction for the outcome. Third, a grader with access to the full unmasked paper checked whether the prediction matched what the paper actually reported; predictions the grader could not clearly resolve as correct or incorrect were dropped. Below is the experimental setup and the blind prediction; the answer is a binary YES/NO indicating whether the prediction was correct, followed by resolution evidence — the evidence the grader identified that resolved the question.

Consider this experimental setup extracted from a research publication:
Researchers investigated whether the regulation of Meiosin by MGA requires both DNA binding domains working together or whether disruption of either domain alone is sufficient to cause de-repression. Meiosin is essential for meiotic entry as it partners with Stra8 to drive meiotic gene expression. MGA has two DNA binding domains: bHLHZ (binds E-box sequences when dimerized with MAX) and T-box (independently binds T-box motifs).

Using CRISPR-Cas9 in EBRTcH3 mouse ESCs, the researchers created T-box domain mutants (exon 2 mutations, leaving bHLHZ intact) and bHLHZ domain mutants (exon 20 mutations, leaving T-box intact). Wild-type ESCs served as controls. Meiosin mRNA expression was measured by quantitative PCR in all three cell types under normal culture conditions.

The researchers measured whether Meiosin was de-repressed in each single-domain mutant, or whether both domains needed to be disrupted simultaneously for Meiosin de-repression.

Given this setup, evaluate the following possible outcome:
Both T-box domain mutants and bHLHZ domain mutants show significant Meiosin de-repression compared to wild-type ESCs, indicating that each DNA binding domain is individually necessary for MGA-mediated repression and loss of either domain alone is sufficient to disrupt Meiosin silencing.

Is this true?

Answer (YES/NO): NO